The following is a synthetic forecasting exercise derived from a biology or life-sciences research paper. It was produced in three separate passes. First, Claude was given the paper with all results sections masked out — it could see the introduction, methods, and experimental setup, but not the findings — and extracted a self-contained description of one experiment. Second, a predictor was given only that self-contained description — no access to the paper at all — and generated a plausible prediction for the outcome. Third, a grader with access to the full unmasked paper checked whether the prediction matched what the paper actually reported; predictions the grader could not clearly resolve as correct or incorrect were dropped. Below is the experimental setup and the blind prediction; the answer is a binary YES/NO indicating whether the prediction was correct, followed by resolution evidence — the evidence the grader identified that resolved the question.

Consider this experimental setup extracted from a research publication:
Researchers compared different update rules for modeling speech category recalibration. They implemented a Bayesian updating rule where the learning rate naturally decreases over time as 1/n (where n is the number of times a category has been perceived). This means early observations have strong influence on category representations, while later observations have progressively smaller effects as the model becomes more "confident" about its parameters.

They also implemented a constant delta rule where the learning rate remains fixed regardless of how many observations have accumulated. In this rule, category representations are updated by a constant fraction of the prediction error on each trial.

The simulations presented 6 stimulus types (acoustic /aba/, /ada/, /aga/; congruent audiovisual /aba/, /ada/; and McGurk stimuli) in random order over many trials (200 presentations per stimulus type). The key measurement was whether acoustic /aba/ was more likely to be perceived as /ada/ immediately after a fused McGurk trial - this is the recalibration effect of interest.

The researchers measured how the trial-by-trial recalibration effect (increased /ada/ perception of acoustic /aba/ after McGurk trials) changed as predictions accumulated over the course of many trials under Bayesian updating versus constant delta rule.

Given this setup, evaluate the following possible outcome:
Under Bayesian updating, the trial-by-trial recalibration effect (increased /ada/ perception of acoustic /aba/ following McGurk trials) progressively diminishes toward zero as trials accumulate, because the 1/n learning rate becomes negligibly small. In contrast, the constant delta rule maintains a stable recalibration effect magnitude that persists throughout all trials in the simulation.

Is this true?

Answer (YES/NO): NO